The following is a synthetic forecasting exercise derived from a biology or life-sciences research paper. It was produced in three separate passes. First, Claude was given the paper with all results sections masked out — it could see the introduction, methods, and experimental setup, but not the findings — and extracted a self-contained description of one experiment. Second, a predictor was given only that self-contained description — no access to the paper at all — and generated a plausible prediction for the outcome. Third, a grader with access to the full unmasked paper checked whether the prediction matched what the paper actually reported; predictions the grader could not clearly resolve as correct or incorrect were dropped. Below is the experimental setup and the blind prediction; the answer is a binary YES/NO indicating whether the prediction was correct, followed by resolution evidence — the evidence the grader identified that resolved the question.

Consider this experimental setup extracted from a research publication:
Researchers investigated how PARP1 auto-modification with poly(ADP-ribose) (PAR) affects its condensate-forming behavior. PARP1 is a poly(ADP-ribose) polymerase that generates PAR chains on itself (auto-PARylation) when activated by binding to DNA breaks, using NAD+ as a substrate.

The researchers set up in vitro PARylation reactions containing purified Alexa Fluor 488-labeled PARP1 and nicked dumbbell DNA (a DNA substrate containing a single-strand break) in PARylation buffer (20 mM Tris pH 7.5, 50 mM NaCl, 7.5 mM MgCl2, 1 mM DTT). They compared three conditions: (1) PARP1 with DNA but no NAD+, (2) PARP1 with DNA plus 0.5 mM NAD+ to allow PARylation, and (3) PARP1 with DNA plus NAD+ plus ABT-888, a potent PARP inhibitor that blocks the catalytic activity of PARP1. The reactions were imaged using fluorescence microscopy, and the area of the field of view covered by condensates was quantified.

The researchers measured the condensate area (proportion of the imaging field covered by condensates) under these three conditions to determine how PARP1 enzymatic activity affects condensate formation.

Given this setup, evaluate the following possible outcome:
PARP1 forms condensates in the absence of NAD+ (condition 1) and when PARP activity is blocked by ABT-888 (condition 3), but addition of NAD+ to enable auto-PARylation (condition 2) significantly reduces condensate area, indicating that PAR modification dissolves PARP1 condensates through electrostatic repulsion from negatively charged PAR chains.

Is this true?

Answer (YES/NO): NO